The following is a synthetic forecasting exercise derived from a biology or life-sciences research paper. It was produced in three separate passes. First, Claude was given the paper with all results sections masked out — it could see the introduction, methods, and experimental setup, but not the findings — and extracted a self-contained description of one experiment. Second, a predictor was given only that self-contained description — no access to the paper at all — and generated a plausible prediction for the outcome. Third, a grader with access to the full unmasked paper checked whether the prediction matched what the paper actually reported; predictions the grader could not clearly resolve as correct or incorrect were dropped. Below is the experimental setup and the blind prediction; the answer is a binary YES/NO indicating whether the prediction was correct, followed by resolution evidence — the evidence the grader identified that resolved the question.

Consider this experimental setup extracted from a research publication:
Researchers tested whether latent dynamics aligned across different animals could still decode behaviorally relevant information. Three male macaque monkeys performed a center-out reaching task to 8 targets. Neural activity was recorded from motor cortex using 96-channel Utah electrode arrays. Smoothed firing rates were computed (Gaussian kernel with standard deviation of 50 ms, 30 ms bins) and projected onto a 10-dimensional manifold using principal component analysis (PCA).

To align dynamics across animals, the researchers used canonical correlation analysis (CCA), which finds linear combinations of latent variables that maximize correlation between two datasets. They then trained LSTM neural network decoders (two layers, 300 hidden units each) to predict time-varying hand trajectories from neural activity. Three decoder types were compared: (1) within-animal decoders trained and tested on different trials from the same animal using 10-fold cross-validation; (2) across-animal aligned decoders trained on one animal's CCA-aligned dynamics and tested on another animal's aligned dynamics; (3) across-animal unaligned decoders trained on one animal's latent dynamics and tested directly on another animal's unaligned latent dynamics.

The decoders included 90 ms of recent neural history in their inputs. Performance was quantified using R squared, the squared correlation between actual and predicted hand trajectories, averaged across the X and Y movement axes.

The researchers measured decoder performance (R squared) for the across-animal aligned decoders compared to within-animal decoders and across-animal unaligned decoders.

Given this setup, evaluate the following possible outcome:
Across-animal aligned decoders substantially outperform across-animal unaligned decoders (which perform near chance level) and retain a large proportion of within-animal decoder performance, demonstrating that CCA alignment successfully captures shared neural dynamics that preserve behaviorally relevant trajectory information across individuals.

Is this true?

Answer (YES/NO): YES